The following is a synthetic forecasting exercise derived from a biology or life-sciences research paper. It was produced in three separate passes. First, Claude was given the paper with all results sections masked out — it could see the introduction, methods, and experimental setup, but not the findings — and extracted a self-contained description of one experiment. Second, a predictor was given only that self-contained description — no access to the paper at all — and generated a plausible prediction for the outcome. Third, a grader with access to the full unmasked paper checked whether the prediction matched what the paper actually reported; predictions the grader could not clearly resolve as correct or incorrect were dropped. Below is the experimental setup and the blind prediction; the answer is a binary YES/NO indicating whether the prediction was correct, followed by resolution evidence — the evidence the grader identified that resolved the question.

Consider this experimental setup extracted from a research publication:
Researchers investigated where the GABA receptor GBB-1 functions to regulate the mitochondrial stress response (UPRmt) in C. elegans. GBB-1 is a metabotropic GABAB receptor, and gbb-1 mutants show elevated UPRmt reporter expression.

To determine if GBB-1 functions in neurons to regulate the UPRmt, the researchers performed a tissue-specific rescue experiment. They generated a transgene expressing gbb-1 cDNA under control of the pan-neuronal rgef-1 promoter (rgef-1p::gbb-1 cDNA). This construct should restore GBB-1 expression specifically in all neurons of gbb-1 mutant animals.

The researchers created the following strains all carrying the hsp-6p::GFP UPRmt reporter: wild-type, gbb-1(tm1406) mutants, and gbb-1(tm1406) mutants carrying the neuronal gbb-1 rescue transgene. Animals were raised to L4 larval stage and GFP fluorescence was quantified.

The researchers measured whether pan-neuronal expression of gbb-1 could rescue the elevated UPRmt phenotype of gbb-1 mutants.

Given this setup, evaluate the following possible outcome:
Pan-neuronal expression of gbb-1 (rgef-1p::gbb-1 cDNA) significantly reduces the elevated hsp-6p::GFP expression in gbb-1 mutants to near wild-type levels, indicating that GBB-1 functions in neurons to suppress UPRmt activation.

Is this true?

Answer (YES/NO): YES